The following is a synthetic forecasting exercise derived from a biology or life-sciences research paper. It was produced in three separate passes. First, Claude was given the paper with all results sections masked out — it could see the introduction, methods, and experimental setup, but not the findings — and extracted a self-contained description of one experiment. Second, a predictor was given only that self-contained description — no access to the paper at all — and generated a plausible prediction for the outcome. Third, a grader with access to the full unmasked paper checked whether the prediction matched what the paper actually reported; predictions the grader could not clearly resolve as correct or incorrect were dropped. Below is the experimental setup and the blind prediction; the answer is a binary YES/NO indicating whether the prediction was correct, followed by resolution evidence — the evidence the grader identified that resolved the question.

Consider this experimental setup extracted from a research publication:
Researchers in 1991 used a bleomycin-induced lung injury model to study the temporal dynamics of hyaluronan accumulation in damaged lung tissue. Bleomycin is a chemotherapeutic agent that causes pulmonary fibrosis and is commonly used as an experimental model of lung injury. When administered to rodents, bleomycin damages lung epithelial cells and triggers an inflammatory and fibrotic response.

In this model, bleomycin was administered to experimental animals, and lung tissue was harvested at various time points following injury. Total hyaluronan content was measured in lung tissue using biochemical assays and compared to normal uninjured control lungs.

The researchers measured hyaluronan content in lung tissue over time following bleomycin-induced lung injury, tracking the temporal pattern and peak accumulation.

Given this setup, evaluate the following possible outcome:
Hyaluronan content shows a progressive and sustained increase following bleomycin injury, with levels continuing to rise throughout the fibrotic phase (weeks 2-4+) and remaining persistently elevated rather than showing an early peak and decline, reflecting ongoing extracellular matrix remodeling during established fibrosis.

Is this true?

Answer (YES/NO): NO